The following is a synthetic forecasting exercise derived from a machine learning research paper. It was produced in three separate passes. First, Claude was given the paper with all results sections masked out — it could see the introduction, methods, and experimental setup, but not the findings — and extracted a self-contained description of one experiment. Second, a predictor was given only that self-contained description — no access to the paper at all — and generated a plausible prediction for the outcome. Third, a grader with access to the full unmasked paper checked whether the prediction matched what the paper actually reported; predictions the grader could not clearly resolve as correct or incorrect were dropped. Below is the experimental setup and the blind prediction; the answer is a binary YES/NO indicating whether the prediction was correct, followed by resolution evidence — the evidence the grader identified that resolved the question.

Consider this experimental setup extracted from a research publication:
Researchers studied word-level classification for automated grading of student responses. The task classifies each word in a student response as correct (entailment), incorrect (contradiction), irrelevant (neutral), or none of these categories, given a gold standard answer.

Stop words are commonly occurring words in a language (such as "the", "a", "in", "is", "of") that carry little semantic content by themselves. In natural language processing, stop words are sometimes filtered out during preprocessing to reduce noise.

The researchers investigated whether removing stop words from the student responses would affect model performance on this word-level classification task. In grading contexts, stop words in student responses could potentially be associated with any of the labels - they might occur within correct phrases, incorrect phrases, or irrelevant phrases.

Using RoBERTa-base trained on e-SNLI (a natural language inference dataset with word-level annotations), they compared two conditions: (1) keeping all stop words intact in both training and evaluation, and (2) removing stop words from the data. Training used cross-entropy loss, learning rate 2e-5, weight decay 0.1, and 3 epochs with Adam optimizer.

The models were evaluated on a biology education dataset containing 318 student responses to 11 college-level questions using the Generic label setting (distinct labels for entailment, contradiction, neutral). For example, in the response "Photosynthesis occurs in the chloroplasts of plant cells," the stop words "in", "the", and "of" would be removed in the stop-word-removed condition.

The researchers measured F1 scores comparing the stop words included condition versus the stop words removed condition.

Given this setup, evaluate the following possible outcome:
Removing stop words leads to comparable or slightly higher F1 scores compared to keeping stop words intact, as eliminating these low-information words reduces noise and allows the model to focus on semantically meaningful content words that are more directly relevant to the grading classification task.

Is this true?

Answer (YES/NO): NO